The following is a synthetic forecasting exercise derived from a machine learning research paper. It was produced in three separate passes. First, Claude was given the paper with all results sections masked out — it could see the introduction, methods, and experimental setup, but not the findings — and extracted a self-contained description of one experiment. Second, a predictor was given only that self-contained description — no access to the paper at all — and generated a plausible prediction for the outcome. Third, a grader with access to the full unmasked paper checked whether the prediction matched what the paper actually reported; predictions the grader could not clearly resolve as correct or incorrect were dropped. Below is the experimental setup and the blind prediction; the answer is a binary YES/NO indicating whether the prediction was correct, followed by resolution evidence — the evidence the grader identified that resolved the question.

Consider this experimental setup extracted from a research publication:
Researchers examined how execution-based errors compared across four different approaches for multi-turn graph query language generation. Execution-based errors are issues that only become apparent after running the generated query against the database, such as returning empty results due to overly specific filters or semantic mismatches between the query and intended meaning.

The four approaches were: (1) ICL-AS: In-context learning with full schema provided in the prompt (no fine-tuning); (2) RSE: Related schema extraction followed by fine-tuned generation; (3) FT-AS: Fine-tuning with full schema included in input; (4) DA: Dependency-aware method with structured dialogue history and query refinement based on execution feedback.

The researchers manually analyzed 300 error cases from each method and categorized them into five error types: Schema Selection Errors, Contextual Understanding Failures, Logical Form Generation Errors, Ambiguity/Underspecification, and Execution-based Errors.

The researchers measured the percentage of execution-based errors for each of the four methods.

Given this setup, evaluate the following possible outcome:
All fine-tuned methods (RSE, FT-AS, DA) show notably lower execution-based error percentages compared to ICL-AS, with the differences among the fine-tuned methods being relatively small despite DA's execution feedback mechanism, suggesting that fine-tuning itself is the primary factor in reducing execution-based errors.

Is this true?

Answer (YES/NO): NO